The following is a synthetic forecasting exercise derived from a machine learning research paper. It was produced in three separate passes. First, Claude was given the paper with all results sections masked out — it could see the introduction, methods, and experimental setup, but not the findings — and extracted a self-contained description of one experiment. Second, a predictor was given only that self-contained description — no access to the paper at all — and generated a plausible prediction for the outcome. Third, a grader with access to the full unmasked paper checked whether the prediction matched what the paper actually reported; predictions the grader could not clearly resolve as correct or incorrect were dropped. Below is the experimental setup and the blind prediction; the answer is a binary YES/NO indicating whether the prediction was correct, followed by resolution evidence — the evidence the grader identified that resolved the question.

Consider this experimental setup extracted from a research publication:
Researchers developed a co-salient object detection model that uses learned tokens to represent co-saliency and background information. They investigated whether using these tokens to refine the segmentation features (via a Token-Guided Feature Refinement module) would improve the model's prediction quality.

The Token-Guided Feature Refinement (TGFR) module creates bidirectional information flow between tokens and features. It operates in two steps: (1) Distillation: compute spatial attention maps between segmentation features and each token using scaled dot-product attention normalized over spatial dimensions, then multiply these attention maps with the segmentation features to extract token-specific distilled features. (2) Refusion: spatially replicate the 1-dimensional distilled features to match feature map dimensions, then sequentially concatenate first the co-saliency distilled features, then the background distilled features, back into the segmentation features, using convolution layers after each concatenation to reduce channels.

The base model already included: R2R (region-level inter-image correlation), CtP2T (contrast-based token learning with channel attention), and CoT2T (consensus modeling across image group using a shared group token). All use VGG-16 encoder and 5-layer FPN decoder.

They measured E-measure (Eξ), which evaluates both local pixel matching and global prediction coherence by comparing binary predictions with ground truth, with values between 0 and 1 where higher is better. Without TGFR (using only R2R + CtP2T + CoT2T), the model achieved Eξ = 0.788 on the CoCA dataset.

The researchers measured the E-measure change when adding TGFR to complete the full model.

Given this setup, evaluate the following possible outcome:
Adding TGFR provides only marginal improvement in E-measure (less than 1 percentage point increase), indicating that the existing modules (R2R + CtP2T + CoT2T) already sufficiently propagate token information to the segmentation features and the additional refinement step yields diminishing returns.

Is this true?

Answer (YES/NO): NO